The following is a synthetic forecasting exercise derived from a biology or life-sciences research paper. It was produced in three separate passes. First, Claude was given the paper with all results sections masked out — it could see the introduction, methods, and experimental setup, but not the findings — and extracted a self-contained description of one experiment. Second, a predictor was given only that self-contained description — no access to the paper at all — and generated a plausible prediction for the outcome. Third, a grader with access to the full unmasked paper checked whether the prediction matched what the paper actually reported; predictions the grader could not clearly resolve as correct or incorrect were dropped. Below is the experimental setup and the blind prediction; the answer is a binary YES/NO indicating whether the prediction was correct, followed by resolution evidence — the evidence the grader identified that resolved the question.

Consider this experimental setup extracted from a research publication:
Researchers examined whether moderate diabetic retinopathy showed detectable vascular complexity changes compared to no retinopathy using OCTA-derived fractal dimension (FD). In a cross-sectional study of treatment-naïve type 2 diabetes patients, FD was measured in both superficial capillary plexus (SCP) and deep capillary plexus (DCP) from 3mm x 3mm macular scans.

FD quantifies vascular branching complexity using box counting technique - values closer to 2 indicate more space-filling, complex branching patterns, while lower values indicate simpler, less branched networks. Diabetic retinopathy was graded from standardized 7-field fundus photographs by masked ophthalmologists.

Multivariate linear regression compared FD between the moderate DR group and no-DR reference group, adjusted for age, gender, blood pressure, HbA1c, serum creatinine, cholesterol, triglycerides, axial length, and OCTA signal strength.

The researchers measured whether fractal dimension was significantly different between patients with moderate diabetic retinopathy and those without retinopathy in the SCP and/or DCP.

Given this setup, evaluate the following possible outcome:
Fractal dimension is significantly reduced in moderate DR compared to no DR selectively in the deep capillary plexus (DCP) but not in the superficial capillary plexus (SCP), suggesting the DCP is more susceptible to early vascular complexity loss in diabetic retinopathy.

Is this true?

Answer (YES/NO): NO